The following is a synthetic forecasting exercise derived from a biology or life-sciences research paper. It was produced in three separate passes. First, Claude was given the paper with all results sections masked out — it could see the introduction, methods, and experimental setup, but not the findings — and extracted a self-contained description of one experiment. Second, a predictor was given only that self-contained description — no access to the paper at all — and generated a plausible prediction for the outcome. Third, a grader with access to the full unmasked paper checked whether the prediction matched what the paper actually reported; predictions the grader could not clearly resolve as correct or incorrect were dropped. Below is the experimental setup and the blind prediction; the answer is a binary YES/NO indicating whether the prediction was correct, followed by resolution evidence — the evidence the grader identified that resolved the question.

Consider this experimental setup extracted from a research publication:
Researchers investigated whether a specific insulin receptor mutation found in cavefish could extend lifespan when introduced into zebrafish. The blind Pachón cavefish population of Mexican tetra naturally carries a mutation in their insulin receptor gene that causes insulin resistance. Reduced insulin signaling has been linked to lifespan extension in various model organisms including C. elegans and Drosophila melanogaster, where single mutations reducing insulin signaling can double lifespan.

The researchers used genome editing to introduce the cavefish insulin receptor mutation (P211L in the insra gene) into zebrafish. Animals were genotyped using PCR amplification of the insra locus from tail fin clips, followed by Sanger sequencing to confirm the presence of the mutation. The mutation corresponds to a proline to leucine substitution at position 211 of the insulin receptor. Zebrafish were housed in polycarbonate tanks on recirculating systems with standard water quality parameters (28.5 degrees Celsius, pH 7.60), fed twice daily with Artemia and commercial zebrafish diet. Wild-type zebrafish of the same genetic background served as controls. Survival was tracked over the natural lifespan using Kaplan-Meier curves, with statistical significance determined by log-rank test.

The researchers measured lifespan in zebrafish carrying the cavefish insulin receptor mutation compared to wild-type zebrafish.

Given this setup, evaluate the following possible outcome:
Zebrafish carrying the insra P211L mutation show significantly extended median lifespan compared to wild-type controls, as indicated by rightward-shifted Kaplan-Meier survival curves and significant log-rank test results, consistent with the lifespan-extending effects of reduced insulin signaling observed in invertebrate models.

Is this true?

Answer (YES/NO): YES